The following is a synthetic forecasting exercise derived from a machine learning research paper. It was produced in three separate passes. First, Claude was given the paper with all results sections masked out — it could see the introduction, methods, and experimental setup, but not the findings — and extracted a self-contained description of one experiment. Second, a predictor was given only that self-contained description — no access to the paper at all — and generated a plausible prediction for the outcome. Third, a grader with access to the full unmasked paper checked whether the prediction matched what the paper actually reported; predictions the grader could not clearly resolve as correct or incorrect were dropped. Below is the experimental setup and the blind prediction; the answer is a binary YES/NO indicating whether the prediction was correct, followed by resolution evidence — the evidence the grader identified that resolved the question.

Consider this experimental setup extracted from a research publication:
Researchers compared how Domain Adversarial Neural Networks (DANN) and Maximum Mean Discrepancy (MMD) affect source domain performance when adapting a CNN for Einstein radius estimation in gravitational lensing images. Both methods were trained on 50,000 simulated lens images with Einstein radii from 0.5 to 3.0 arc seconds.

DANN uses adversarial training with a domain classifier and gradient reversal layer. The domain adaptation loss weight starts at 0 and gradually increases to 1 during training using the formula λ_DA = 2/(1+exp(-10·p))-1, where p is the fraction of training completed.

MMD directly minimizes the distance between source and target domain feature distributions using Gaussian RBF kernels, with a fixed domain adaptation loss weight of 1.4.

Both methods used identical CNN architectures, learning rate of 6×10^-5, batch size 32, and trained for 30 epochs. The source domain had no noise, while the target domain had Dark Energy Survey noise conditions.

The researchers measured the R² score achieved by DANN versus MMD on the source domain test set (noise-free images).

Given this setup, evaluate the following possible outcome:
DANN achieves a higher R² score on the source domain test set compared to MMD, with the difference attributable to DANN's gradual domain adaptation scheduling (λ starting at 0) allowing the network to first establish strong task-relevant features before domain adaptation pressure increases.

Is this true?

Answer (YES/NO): NO